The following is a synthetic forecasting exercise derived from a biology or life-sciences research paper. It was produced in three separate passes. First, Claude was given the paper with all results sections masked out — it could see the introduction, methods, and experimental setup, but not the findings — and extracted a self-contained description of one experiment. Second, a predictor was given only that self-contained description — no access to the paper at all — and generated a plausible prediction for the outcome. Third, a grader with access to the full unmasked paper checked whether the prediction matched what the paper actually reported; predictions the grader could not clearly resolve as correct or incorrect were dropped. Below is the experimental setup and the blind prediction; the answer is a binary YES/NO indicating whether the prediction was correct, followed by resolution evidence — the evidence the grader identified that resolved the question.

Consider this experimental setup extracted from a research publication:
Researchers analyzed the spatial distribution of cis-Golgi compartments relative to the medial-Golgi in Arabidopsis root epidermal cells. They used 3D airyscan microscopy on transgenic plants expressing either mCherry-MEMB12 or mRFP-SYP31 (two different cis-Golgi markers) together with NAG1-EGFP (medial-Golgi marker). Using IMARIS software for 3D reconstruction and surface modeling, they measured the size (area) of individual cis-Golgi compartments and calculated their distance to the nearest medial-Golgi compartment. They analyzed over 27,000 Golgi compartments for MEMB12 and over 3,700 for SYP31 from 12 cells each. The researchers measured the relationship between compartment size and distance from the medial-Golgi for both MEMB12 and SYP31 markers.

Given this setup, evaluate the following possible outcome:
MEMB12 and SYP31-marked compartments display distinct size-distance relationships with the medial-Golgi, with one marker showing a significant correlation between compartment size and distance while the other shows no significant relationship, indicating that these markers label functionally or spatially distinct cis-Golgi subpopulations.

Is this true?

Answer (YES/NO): NO